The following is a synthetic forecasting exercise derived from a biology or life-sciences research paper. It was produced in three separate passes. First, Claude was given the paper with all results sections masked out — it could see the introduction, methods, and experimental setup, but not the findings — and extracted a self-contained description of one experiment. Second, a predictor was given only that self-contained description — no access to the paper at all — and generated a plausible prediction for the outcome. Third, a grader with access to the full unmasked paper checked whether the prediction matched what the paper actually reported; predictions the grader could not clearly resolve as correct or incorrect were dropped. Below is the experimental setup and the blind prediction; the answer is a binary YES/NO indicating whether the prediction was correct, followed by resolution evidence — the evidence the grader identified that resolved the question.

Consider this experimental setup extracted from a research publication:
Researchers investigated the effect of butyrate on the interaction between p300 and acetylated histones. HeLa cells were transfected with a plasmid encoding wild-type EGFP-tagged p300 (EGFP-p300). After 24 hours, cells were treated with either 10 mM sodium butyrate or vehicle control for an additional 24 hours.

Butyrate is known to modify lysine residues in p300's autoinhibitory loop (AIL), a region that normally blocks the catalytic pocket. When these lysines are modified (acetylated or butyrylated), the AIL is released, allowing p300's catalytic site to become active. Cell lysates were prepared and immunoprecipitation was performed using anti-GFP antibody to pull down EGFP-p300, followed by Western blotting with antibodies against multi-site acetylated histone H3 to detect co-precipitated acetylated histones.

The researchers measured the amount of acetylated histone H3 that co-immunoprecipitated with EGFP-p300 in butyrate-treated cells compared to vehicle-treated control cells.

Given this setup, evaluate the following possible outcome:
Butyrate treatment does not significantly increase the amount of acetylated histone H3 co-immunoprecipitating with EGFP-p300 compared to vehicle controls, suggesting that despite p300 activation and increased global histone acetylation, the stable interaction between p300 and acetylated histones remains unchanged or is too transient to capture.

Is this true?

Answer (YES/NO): YES